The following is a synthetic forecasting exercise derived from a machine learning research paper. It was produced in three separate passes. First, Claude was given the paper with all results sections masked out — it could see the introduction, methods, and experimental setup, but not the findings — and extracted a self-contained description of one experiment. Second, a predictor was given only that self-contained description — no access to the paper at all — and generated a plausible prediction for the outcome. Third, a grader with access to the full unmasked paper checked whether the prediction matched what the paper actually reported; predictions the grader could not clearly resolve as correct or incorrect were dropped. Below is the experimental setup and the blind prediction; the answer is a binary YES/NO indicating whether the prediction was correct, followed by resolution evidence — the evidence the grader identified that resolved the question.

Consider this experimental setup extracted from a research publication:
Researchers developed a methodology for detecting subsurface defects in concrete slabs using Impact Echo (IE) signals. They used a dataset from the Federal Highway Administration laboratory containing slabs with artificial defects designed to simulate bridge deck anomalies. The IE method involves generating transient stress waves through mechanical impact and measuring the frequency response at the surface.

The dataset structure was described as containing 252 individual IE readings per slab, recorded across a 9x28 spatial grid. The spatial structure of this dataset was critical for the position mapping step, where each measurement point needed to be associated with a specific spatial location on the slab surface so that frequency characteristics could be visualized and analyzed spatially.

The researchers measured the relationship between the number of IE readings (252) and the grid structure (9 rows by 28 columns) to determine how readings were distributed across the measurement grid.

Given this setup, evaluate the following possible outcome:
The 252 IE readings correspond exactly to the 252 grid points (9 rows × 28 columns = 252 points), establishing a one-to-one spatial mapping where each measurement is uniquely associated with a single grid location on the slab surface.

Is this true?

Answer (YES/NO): YES